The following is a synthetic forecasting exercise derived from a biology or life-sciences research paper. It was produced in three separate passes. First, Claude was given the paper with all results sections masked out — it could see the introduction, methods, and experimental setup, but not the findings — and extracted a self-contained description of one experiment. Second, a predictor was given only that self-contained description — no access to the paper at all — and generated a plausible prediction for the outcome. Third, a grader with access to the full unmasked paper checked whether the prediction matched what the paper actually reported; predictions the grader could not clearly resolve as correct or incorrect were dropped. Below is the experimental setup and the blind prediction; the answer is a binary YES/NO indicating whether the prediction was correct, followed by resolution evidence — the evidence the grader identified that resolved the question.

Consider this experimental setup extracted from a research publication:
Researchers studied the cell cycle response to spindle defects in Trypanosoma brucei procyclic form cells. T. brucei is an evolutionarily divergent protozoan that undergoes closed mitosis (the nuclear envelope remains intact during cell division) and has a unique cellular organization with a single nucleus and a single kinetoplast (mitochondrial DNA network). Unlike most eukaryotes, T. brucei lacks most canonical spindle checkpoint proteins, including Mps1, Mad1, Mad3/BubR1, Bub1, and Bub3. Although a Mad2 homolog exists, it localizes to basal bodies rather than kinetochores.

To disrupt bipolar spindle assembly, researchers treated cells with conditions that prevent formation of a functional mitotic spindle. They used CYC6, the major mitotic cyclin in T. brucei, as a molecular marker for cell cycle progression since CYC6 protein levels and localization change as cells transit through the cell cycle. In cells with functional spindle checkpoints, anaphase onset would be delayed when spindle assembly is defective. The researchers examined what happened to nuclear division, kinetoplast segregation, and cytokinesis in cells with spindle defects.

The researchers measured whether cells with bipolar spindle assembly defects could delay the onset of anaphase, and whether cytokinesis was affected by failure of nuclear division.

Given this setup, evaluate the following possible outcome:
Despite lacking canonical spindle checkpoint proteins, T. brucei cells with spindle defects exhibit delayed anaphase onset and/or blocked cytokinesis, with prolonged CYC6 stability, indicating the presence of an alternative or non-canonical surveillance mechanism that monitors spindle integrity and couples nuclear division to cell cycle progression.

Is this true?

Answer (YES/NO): NO